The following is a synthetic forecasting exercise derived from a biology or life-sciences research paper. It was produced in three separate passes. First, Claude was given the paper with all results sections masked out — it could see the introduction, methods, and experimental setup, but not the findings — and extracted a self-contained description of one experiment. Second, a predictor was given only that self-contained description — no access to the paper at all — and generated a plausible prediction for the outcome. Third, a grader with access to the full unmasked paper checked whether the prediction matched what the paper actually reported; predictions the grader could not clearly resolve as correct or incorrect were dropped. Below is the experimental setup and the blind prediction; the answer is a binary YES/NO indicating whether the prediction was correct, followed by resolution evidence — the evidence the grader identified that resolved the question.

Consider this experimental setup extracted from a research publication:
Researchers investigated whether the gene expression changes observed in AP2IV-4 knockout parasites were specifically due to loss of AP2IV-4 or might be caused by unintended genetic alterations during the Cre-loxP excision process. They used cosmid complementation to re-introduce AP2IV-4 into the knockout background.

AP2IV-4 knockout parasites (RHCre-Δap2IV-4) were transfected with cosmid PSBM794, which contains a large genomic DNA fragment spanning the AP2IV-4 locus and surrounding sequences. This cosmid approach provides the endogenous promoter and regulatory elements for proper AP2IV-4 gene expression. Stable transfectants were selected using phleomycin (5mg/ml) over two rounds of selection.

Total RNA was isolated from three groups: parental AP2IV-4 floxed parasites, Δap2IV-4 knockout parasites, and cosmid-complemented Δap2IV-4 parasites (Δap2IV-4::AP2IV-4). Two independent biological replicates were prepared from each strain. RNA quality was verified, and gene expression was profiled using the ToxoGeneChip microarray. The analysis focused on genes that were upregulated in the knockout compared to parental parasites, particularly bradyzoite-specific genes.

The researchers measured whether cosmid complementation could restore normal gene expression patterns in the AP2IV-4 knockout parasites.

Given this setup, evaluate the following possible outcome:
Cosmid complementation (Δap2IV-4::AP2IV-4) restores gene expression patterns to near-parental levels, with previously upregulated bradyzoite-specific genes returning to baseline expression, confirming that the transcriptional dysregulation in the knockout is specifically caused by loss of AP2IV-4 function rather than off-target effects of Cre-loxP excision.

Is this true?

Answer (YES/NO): YES